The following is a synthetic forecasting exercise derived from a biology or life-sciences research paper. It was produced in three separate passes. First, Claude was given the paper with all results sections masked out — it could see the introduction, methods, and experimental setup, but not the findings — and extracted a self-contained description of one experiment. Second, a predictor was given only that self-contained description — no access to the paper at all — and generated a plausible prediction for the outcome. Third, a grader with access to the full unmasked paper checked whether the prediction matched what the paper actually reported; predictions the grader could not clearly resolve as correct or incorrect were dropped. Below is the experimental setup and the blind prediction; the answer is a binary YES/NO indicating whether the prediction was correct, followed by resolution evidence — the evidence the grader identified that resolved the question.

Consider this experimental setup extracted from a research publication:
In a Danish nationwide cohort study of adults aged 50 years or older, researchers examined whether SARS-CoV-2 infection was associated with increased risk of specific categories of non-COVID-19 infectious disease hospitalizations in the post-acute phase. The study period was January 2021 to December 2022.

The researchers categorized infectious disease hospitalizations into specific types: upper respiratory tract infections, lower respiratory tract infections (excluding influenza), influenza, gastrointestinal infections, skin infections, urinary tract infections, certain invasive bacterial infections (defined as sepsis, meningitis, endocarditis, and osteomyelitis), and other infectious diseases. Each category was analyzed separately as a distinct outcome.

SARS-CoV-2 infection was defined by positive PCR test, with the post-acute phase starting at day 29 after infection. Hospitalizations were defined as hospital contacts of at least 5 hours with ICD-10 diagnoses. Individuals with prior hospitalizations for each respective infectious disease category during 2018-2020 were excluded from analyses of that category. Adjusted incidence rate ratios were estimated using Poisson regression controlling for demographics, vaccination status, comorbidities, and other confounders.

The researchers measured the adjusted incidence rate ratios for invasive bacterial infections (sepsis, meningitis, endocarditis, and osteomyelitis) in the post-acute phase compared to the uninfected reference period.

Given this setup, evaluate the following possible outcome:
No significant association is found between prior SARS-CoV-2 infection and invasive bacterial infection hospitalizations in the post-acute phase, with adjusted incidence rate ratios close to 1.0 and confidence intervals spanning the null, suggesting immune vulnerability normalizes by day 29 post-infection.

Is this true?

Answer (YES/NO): YES